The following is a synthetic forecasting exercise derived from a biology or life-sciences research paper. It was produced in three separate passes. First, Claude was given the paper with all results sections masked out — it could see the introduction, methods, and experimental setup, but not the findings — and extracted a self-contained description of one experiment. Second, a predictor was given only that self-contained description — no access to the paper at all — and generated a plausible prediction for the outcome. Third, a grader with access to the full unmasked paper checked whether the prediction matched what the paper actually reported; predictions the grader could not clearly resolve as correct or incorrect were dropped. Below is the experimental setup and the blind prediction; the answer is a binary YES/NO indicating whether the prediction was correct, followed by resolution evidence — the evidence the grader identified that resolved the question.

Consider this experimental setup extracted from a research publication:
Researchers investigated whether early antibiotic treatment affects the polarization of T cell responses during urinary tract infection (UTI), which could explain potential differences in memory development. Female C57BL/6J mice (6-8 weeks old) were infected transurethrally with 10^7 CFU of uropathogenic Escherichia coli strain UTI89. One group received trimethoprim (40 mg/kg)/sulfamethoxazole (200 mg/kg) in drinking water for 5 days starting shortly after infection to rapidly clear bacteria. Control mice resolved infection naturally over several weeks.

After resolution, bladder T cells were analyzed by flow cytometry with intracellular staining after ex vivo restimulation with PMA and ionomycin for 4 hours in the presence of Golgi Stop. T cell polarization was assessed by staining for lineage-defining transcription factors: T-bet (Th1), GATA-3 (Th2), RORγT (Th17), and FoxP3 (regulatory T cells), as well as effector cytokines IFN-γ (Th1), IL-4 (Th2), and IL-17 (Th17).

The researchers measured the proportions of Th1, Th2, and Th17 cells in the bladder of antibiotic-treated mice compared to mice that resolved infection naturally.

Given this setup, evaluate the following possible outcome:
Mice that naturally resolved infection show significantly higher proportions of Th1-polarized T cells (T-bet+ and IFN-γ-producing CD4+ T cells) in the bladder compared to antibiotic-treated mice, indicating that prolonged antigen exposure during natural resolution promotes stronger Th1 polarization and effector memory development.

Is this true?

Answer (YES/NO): NO